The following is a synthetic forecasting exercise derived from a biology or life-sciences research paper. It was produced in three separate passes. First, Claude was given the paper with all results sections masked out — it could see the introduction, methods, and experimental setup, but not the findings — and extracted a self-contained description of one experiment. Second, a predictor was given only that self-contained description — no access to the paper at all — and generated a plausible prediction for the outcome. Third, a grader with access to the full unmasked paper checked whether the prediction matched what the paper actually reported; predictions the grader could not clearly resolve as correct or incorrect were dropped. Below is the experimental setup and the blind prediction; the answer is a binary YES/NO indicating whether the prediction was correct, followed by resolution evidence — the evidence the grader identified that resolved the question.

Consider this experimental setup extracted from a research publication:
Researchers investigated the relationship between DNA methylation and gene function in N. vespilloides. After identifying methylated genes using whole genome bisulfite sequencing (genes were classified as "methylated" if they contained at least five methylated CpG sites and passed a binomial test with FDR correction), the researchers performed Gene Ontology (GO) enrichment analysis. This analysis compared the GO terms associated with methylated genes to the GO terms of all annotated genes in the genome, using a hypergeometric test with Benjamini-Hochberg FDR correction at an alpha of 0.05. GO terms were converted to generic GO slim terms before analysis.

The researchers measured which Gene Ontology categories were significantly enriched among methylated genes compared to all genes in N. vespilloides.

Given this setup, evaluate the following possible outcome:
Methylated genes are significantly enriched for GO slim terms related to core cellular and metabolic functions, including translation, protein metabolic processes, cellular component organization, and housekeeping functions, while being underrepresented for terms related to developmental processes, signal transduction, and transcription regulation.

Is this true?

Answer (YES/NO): NO